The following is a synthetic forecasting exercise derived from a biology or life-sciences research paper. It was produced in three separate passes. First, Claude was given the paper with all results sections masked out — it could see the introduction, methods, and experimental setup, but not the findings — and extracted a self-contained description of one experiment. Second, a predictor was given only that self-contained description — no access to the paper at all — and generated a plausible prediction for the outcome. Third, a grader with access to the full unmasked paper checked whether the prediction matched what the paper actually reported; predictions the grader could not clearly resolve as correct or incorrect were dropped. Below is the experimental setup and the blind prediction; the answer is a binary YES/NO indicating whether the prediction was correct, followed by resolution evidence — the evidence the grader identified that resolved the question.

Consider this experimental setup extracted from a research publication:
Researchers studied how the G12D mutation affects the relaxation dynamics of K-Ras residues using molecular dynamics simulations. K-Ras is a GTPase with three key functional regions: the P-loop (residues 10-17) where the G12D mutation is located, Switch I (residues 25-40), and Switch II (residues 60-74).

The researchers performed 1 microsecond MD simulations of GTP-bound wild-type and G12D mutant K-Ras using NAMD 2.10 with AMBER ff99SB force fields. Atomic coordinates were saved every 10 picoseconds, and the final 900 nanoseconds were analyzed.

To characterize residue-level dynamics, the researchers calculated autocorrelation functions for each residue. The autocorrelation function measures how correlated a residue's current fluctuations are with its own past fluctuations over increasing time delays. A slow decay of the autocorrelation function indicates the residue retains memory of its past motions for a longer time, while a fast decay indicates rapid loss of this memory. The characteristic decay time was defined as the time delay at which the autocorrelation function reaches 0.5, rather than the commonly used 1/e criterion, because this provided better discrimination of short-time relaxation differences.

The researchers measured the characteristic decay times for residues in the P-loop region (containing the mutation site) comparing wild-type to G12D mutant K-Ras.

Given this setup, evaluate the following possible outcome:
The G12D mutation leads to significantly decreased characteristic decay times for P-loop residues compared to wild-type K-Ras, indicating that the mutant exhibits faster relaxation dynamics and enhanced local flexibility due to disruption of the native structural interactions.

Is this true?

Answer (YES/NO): NO